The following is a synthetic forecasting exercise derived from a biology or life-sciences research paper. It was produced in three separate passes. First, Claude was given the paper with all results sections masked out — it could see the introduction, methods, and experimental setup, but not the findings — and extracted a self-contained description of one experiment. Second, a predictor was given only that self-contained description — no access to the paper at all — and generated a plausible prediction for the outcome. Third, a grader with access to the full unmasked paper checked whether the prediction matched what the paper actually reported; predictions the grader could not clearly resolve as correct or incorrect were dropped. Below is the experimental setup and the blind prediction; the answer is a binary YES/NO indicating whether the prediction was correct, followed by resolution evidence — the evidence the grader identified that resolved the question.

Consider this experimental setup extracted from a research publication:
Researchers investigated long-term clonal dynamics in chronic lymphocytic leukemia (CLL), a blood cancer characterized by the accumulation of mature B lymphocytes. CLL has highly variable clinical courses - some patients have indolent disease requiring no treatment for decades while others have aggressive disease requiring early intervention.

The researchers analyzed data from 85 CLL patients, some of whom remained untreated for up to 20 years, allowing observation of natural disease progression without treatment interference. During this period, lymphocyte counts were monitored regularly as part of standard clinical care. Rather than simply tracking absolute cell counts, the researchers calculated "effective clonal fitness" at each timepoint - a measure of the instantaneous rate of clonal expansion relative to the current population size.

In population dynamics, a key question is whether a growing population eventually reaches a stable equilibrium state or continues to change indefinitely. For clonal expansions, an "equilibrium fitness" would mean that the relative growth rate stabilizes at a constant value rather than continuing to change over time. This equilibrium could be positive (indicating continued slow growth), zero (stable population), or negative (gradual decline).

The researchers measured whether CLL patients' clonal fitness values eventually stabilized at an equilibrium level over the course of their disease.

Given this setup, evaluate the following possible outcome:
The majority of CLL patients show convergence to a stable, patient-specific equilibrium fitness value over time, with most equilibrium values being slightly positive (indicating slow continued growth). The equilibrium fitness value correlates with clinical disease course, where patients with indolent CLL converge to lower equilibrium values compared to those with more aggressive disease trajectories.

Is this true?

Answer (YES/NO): NO